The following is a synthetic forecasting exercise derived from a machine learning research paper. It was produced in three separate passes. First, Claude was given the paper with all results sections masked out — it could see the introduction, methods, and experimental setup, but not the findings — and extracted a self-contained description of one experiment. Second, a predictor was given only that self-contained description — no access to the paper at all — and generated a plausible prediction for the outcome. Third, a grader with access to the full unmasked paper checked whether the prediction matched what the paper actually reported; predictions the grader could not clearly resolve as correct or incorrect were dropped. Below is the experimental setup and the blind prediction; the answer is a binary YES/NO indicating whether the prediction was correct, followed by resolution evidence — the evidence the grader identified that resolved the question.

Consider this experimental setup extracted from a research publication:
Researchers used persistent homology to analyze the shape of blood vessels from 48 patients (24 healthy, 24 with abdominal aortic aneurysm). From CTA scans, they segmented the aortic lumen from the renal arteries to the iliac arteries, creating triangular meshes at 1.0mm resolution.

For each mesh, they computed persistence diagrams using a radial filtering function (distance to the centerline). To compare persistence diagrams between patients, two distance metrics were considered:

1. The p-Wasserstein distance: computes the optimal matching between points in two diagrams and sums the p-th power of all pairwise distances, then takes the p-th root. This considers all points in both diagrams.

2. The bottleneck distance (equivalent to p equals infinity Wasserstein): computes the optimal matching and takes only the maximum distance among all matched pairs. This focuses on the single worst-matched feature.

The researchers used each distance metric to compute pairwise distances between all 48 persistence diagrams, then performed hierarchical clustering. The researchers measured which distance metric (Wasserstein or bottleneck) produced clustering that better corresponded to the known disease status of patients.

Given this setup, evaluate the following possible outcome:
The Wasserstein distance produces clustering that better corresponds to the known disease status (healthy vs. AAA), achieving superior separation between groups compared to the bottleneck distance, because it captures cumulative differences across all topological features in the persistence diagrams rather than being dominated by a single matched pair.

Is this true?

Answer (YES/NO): NO